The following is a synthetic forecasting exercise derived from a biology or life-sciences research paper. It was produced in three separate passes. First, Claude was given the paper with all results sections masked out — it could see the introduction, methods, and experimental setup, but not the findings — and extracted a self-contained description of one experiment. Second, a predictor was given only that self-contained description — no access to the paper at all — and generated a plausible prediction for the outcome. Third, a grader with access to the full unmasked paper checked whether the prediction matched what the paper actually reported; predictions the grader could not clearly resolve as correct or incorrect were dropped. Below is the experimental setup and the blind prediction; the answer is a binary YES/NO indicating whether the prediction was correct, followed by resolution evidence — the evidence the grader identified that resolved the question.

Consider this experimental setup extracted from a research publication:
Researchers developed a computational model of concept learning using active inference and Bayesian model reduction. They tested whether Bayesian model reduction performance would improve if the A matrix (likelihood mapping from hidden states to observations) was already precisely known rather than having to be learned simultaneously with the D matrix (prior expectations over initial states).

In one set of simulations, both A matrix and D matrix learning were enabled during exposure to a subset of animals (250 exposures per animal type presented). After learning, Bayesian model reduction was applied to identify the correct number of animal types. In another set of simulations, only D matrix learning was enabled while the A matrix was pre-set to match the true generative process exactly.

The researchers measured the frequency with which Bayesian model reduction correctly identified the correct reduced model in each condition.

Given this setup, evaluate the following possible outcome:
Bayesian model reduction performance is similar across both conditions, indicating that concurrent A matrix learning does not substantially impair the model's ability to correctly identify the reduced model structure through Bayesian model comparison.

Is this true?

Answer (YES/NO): NO